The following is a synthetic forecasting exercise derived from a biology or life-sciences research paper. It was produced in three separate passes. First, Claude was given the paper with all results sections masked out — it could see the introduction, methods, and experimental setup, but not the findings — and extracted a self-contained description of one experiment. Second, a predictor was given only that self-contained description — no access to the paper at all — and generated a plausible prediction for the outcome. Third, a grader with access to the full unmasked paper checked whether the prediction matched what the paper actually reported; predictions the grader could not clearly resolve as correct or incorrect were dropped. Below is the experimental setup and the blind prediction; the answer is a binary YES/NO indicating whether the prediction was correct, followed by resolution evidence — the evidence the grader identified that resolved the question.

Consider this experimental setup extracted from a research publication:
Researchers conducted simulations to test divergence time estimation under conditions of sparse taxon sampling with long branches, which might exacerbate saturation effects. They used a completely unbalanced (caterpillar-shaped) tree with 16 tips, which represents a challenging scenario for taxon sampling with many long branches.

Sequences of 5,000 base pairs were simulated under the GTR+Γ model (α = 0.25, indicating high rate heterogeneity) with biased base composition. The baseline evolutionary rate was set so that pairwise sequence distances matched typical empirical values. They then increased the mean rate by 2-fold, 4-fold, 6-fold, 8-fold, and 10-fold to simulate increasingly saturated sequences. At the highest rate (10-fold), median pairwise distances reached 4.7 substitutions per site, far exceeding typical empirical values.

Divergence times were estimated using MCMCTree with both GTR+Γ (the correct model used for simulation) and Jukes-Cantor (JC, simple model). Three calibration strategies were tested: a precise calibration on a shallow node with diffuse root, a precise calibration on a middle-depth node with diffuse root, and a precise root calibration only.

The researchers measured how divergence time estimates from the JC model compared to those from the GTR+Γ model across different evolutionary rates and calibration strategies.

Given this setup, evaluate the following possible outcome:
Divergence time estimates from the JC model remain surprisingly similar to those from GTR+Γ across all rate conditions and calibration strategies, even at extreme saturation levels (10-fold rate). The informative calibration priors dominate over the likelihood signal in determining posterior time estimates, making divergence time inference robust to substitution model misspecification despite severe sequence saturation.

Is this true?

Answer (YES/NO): NO